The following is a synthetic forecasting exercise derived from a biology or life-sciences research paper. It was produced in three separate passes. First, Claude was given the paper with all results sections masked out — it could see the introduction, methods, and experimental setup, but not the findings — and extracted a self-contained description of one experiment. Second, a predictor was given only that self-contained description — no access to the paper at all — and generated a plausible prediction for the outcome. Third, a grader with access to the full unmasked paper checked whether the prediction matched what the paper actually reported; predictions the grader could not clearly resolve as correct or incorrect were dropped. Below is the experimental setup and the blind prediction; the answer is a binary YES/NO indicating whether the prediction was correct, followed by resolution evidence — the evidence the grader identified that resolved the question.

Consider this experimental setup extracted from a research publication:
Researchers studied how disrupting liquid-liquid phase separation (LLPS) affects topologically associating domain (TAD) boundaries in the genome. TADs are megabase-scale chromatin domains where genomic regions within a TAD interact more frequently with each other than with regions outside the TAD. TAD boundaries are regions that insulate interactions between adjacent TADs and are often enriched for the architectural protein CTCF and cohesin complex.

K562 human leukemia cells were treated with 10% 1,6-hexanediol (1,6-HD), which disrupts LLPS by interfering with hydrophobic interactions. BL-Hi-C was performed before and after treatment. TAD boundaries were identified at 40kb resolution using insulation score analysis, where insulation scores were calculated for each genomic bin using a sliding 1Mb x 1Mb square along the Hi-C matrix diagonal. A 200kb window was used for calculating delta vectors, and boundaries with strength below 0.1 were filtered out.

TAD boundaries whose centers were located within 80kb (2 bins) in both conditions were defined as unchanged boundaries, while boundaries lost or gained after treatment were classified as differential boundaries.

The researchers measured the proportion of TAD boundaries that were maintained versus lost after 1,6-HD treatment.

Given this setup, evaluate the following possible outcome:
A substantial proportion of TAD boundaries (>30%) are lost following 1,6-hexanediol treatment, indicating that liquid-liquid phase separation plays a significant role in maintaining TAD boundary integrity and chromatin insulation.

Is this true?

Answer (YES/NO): NO